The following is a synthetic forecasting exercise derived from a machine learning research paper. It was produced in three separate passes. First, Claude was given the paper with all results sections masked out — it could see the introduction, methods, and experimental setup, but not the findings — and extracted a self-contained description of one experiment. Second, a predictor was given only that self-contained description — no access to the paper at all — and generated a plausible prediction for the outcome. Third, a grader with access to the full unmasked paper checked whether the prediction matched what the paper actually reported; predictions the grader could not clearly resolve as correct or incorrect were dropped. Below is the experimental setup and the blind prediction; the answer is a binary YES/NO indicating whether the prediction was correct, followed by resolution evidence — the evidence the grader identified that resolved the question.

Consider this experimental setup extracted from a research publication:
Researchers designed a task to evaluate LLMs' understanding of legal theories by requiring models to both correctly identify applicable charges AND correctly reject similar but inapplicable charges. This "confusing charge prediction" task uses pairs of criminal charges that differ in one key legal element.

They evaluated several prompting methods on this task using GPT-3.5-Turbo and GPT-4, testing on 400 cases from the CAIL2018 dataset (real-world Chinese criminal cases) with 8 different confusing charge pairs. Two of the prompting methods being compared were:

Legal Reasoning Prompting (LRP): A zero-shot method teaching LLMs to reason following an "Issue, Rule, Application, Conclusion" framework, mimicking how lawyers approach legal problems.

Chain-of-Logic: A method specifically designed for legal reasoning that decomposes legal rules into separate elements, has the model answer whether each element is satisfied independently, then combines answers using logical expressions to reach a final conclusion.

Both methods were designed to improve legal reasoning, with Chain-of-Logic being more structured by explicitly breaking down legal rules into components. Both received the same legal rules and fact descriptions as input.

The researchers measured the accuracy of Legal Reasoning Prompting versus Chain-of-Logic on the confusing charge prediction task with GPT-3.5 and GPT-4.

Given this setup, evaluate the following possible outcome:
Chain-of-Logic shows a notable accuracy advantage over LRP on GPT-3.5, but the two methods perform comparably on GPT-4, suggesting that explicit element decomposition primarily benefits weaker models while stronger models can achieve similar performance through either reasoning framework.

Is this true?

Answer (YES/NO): NO